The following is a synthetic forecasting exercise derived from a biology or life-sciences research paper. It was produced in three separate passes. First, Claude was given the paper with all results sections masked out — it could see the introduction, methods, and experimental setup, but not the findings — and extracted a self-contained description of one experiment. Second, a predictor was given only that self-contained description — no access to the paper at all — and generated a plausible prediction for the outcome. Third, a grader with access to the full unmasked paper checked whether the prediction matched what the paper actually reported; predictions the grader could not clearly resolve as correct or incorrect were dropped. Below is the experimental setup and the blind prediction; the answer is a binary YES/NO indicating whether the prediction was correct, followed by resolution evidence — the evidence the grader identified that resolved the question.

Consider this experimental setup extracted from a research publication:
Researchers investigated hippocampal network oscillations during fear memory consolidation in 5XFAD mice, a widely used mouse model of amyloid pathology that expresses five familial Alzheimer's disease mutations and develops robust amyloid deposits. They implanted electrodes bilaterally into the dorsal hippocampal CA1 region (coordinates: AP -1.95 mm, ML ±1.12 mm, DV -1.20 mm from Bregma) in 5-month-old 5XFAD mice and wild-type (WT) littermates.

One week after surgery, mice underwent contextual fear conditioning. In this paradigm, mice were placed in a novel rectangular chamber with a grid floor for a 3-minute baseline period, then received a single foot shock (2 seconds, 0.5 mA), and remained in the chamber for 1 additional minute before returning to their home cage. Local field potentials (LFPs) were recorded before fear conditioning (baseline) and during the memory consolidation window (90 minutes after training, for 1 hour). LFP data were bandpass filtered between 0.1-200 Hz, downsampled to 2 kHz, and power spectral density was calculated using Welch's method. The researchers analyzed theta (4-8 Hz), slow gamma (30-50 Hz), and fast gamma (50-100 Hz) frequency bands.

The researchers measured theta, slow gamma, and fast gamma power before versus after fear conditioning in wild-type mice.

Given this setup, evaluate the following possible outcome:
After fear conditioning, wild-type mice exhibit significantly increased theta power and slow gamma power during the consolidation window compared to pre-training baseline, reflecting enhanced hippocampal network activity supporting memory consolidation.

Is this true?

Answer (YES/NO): YES